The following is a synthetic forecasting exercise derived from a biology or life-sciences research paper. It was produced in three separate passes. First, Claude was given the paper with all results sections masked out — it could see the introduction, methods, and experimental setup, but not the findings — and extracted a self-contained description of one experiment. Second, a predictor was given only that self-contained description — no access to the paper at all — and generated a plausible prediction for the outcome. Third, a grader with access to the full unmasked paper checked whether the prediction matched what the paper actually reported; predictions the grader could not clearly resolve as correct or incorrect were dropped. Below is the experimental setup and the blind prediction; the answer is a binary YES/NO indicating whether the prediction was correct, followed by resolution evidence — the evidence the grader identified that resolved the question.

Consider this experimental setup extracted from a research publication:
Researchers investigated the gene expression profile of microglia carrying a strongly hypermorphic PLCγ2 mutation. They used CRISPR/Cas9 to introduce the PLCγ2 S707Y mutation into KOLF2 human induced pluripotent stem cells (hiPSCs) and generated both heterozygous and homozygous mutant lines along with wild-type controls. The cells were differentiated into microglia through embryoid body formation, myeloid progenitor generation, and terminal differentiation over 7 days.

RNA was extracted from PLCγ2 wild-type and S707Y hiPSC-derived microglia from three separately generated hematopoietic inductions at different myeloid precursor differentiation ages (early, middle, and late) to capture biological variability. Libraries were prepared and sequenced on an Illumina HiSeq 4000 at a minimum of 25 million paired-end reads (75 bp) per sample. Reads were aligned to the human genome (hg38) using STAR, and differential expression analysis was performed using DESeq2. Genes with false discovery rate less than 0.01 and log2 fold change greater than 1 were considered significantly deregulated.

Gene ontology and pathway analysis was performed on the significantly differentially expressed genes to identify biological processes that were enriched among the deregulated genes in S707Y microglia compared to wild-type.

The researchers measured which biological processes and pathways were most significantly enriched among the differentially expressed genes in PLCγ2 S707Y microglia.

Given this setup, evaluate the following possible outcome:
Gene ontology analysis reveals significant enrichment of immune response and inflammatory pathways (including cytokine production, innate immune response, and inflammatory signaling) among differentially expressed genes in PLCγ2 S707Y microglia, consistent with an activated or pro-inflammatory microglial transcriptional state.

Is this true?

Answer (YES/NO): NO